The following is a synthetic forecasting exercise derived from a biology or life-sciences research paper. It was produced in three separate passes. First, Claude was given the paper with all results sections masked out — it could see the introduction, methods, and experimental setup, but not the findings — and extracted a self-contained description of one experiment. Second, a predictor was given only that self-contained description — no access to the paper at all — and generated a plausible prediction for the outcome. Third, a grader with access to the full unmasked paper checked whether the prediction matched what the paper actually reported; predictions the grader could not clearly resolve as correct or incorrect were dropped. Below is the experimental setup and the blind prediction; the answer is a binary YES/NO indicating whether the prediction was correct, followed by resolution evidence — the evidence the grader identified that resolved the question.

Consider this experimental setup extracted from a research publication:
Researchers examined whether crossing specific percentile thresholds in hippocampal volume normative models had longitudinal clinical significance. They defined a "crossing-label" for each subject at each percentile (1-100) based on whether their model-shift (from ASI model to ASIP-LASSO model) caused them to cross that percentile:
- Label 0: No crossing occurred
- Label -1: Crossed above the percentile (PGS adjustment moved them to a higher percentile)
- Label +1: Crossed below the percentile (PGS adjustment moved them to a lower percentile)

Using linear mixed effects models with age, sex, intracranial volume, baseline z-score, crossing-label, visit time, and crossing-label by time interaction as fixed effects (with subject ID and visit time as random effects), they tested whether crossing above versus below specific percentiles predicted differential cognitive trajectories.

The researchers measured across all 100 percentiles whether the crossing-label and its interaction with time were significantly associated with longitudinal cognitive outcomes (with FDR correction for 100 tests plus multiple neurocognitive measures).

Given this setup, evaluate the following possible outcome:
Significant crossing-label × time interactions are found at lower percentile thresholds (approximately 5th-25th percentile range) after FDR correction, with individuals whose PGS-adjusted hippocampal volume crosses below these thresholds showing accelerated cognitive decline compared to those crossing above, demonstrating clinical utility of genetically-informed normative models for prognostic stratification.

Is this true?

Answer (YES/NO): NO